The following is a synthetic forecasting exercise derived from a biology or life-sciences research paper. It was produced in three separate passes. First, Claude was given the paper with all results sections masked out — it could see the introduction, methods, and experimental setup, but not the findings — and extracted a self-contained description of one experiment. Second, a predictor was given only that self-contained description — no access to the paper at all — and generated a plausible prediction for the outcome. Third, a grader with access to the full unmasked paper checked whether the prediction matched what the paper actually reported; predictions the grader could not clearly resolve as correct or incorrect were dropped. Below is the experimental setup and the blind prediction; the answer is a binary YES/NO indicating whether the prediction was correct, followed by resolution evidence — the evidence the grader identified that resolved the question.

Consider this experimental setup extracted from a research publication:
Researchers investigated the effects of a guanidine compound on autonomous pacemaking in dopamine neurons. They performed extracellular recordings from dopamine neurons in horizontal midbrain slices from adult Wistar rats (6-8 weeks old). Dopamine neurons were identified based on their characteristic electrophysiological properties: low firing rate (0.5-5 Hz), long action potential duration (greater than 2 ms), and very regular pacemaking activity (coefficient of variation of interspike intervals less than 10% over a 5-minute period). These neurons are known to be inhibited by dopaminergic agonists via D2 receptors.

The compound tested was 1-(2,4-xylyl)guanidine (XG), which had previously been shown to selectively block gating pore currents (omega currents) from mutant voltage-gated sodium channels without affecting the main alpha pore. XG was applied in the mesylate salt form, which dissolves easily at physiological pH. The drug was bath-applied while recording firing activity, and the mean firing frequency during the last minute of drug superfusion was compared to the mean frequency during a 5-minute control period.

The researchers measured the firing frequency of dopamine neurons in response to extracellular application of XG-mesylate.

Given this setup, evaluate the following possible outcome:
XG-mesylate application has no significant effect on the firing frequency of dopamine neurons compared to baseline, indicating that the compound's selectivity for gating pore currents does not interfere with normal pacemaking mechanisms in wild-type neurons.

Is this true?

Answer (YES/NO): NO